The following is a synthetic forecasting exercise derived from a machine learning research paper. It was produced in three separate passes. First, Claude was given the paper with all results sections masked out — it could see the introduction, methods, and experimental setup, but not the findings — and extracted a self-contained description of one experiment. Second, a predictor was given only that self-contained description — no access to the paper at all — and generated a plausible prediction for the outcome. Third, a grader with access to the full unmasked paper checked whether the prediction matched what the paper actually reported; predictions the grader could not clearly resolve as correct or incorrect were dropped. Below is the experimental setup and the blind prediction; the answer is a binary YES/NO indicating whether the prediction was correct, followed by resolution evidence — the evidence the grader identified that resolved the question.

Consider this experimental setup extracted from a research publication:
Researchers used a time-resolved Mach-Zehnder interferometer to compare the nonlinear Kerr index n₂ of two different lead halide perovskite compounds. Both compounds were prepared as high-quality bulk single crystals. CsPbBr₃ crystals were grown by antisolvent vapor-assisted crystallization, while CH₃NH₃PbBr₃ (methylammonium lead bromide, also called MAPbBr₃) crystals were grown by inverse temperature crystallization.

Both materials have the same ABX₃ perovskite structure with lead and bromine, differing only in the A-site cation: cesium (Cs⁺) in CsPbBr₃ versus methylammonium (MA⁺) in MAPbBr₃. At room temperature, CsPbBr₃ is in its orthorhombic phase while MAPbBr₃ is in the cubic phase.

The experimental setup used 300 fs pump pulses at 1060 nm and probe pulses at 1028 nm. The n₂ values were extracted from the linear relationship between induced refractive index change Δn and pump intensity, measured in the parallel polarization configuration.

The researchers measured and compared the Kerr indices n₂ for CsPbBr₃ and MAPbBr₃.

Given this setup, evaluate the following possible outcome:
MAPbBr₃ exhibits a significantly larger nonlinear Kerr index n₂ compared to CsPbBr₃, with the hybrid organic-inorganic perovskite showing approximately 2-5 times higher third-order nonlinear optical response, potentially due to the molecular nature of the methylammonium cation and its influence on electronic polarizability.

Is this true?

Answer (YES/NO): NO